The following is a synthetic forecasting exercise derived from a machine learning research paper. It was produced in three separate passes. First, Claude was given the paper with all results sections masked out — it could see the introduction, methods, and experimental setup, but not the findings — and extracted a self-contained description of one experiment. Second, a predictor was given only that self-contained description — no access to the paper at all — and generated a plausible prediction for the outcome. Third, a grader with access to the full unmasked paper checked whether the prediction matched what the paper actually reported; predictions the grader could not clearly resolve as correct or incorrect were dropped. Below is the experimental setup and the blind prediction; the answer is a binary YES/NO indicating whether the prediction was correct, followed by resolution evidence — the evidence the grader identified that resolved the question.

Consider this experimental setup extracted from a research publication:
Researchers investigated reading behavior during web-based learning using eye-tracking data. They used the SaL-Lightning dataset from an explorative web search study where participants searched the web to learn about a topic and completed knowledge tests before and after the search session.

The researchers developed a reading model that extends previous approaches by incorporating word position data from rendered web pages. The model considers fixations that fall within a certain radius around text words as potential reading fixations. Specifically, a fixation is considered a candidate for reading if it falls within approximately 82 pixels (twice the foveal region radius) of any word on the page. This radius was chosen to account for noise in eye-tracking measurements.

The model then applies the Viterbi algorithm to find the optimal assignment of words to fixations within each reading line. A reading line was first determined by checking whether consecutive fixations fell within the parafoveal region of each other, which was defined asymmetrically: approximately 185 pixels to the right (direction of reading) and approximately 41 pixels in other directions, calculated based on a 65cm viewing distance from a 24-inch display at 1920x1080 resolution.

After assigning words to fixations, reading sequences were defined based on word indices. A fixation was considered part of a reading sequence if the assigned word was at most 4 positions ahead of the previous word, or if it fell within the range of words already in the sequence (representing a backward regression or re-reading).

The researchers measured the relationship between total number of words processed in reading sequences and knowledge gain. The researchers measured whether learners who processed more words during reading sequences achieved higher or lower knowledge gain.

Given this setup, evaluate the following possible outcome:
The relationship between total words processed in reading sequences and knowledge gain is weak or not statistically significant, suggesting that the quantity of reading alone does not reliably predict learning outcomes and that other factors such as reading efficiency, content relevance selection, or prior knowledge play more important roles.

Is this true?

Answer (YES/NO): NO